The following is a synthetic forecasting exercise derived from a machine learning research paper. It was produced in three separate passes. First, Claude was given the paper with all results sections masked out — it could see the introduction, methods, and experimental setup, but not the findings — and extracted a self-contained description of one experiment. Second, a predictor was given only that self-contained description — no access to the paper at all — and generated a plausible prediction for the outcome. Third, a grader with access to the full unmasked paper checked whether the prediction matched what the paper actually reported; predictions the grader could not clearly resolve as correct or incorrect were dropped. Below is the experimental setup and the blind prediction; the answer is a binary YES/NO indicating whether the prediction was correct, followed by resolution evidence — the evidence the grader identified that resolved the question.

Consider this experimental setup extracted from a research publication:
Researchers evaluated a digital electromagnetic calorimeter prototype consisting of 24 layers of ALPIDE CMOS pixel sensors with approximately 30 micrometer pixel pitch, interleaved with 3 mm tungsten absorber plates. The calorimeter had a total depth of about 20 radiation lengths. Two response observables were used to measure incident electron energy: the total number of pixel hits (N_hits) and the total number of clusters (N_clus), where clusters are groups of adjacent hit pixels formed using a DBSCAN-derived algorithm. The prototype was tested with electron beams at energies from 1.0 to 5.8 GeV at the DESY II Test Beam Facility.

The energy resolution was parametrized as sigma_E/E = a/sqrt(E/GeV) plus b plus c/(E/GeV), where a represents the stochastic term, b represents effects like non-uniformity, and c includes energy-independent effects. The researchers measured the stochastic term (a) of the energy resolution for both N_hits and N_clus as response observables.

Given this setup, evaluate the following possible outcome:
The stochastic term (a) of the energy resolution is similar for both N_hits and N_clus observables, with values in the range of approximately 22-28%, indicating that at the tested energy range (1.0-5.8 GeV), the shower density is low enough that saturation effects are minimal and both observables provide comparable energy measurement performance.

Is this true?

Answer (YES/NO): NO